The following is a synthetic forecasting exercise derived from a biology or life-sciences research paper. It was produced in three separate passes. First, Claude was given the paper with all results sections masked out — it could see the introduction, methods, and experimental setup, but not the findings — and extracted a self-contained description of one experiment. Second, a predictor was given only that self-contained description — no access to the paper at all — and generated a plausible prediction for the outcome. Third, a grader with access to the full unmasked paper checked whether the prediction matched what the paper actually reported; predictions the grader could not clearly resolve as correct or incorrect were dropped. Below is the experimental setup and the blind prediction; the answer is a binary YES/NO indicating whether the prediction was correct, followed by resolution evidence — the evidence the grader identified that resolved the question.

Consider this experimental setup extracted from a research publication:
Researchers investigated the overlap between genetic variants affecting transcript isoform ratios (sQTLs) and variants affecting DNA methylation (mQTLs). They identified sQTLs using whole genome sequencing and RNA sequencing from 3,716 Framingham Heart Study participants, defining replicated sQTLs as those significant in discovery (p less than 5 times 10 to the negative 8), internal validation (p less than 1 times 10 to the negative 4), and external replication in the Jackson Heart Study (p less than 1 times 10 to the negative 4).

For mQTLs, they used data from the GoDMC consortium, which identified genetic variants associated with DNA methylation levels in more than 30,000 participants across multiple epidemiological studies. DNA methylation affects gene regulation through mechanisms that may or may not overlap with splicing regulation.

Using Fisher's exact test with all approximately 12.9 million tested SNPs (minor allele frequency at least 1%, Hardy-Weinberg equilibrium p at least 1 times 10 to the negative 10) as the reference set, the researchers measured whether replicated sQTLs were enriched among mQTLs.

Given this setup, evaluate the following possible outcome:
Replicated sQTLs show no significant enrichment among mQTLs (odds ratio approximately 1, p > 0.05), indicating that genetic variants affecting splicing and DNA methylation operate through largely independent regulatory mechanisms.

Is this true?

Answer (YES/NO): NO